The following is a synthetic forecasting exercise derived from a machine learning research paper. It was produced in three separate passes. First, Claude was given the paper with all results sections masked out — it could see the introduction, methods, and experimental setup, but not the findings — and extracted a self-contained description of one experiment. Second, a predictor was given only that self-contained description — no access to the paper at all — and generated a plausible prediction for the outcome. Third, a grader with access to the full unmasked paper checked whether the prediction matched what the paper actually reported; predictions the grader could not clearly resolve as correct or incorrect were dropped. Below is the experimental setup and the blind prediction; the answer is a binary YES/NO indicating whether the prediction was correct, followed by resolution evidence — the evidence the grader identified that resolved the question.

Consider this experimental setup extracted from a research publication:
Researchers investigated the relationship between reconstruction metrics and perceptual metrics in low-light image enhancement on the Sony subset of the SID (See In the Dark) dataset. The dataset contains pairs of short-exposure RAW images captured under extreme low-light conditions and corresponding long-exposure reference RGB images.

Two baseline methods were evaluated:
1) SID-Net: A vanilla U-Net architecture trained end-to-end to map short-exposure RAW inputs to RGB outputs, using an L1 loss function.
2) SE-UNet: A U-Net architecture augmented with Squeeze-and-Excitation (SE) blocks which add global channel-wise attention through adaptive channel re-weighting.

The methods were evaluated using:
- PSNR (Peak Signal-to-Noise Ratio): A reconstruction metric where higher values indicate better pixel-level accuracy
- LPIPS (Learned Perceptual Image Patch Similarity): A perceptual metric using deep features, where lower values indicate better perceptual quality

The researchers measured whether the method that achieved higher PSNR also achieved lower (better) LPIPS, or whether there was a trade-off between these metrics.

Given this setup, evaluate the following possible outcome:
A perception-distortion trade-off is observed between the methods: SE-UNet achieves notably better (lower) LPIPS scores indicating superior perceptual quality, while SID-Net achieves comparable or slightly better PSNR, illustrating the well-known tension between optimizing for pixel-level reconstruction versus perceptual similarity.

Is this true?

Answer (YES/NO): NO